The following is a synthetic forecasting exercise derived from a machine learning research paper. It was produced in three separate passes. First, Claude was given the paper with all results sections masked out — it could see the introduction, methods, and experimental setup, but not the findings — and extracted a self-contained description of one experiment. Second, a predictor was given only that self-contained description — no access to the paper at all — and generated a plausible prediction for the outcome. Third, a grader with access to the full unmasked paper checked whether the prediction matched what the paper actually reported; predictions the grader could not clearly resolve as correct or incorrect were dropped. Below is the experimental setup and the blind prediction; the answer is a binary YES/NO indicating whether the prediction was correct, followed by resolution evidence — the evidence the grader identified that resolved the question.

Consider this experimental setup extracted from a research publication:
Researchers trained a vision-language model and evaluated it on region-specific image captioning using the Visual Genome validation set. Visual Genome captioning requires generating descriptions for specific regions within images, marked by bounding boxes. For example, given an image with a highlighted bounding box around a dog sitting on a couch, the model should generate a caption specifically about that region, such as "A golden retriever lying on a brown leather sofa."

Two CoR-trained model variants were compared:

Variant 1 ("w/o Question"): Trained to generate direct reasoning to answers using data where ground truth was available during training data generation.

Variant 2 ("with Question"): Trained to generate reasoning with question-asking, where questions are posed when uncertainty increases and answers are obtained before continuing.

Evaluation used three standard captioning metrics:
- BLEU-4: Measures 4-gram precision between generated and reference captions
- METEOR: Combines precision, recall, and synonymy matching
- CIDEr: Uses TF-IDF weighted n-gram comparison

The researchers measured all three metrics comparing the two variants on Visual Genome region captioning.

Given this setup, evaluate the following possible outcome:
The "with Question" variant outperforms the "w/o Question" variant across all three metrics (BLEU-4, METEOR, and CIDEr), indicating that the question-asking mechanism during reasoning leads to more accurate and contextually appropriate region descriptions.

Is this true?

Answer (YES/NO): NO